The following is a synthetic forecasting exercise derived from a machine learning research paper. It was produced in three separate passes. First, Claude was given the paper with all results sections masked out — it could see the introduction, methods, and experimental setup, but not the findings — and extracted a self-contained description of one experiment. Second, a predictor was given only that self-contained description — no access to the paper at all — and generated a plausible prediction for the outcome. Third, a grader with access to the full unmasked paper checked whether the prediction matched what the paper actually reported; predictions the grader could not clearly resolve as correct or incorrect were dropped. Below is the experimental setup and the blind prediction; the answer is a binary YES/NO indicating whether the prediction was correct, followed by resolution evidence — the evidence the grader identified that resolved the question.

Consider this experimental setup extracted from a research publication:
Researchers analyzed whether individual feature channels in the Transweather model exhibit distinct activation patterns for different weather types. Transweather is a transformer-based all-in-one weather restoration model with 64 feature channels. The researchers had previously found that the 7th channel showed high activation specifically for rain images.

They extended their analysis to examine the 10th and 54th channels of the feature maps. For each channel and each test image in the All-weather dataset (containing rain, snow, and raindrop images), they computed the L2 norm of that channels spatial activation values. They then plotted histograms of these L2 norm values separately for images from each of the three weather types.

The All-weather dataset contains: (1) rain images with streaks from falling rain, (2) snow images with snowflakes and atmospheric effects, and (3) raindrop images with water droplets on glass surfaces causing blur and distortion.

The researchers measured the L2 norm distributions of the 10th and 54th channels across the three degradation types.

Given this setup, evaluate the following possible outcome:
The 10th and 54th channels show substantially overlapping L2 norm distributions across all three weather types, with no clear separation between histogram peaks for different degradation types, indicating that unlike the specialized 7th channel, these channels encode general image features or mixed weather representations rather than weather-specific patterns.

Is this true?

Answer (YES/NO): NO